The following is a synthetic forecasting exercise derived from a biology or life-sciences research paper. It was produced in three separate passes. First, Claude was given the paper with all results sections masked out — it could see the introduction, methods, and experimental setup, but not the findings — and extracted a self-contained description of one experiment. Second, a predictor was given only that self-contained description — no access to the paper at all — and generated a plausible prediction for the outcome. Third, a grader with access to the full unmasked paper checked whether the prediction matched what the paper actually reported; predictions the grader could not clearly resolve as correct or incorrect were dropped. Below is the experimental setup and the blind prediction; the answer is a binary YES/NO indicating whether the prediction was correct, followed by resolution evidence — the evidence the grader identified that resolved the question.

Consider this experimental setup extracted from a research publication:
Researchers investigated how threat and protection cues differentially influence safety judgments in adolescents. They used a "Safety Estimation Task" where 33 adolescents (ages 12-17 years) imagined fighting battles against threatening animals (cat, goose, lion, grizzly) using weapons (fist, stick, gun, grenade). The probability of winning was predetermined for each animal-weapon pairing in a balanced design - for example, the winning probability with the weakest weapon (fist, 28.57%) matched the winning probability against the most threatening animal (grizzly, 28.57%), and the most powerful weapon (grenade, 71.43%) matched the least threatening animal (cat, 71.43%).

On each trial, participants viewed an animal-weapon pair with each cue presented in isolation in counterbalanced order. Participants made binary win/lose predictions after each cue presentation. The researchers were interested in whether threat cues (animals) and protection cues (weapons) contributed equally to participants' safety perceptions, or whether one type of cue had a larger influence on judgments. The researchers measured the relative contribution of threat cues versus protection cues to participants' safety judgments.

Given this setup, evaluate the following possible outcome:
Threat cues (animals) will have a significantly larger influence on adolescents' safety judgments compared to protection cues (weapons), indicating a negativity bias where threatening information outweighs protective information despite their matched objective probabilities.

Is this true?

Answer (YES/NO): NO